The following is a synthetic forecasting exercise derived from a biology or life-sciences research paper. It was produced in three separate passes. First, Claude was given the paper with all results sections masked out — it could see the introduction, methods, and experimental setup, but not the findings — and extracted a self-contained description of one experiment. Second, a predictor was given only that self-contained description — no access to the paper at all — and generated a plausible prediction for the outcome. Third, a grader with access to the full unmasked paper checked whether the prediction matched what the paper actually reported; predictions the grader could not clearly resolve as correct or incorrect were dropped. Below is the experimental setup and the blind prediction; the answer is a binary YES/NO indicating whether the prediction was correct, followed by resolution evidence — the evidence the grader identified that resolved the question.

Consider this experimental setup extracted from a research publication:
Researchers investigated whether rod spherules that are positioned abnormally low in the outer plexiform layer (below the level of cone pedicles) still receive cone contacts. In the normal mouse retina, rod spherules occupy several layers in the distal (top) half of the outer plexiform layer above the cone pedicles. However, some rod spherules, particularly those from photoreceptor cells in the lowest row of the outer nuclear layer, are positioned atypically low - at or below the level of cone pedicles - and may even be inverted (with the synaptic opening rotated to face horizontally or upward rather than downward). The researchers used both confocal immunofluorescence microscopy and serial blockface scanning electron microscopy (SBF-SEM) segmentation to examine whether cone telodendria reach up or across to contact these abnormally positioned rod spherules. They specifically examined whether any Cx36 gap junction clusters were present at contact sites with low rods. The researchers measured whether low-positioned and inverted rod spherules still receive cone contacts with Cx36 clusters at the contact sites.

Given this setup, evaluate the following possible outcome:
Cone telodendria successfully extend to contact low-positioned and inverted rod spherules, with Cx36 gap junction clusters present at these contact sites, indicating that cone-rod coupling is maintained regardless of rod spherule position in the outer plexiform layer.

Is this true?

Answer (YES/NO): YES